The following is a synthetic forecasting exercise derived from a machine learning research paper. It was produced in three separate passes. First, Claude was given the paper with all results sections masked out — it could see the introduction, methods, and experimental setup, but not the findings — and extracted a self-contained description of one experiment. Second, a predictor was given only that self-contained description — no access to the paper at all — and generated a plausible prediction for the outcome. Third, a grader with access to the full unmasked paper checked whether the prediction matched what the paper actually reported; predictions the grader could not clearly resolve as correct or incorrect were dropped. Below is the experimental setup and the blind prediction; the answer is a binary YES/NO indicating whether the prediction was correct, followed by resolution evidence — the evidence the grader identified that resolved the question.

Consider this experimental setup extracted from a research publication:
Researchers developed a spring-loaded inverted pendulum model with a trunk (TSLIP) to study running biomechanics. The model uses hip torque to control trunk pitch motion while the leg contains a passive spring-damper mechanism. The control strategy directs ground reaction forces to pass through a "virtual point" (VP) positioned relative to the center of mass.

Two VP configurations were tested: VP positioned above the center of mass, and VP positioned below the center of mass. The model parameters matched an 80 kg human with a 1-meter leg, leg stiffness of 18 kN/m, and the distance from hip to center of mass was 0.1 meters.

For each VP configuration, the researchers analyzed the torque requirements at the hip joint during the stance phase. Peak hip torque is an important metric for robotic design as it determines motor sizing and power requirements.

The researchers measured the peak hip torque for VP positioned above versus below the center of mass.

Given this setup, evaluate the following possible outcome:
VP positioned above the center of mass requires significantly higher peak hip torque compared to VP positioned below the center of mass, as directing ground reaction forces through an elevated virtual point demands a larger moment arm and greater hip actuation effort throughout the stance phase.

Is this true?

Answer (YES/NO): NO